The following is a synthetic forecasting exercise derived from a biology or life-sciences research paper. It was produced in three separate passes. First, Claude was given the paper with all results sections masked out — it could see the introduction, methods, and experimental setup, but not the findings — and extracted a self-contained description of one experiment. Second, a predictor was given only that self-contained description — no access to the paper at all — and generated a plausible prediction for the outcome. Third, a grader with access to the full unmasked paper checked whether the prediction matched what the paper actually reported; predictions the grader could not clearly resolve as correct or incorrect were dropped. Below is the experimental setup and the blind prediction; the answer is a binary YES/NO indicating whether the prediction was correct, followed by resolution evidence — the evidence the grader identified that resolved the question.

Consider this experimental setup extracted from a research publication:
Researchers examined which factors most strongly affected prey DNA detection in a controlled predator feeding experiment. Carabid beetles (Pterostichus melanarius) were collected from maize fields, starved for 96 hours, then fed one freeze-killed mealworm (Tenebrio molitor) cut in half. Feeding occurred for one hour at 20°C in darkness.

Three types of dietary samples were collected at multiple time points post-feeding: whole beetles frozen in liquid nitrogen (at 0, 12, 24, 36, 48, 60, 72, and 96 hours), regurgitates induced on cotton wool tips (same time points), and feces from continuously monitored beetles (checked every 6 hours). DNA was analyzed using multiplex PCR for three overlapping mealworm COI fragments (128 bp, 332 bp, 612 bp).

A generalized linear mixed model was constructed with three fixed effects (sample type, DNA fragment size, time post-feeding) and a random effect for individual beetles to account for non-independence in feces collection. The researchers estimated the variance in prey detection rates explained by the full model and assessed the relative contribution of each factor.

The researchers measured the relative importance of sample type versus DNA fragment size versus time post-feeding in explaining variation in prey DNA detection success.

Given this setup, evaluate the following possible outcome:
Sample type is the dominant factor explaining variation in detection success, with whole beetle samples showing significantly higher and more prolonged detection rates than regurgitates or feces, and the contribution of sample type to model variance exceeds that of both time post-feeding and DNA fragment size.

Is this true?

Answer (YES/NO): NO